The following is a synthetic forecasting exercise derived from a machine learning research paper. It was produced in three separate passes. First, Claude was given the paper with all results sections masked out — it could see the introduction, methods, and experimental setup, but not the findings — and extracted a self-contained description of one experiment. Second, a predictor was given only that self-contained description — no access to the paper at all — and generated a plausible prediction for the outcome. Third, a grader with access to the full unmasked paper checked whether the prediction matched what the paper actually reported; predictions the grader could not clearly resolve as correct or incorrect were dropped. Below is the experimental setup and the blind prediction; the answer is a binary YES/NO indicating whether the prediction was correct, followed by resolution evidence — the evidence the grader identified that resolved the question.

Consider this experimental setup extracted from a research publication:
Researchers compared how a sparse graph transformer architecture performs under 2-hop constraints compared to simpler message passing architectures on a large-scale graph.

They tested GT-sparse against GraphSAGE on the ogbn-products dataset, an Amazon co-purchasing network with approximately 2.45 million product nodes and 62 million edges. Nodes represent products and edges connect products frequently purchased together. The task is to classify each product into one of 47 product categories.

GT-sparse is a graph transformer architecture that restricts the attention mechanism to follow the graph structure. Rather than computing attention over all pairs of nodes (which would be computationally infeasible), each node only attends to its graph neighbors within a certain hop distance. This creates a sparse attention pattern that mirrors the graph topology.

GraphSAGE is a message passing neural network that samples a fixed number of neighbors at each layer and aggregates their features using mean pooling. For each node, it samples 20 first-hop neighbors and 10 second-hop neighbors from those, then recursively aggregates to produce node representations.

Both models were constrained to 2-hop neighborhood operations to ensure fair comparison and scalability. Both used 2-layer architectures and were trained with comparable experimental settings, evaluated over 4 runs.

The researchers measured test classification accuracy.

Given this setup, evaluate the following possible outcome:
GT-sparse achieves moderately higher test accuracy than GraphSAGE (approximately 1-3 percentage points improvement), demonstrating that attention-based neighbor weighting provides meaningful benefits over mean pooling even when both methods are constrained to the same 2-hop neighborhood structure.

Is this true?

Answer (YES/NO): NO